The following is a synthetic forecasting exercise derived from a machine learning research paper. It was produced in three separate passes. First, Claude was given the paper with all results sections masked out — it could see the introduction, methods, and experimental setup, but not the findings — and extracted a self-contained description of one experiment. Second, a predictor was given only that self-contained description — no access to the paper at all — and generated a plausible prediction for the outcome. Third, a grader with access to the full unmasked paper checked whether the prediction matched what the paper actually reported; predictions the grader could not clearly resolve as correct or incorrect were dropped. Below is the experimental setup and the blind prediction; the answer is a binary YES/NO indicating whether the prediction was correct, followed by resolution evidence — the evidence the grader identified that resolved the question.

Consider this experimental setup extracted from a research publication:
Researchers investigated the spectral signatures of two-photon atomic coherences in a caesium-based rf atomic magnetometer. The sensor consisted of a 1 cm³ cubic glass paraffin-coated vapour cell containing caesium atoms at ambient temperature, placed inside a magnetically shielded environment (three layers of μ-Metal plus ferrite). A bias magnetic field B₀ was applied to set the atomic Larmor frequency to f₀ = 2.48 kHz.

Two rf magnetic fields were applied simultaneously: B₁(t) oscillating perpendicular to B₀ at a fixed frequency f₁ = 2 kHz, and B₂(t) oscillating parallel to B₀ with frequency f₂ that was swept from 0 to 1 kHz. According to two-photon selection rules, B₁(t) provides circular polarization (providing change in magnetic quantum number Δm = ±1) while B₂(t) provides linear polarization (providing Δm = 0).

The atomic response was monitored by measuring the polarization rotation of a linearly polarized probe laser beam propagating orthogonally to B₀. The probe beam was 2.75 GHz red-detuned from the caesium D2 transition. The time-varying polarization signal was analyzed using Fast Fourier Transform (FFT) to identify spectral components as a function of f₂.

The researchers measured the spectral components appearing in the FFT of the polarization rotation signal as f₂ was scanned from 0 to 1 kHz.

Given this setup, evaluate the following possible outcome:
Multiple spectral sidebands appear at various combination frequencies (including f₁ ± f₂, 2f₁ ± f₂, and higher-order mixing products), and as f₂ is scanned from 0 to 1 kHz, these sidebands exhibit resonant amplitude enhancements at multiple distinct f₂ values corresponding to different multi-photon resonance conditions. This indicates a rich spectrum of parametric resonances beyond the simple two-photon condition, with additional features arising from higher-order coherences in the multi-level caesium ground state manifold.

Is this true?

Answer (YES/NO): NO